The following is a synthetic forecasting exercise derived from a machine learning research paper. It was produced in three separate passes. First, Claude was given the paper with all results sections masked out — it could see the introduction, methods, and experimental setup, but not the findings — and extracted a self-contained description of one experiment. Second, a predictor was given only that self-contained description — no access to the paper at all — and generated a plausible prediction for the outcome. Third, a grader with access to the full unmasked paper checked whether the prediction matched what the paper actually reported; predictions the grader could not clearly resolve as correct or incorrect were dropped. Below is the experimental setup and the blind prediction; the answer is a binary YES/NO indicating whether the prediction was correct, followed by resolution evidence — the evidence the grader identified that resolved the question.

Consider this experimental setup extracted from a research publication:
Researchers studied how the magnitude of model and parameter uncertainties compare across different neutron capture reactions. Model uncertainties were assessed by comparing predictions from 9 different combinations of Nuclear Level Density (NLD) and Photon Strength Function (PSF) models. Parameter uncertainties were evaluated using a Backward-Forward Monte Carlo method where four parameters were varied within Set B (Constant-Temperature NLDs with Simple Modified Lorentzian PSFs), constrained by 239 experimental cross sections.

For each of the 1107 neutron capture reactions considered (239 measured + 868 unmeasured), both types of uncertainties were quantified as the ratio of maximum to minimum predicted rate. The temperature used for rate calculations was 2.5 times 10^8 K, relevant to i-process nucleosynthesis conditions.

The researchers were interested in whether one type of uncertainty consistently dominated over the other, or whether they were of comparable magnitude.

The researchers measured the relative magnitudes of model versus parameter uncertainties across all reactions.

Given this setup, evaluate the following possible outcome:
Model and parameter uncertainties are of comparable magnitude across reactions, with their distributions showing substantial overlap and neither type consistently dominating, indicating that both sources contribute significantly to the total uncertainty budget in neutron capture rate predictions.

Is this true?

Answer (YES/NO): YES